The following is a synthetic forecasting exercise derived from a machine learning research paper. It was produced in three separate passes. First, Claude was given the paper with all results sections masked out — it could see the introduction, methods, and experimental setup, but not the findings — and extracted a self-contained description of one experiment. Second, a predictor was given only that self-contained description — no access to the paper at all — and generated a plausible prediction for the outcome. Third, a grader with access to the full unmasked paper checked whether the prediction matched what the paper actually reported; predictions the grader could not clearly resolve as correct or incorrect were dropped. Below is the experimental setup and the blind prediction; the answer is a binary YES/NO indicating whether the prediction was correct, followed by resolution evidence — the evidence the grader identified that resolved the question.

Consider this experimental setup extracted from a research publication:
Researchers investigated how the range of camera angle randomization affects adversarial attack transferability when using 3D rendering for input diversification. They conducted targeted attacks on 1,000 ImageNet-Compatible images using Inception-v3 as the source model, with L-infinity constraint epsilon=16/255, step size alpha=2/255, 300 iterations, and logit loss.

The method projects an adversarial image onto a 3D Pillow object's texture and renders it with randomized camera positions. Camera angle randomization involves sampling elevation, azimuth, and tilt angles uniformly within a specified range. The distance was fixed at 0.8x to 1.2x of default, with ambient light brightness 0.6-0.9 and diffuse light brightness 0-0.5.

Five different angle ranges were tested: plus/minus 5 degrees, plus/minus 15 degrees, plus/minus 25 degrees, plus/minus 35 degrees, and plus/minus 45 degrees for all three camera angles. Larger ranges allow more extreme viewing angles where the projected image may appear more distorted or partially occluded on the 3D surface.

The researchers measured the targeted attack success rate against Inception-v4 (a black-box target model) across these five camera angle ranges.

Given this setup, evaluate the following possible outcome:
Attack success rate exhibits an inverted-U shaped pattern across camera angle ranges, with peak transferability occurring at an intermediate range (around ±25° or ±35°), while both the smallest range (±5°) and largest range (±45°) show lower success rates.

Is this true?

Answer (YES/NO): YES